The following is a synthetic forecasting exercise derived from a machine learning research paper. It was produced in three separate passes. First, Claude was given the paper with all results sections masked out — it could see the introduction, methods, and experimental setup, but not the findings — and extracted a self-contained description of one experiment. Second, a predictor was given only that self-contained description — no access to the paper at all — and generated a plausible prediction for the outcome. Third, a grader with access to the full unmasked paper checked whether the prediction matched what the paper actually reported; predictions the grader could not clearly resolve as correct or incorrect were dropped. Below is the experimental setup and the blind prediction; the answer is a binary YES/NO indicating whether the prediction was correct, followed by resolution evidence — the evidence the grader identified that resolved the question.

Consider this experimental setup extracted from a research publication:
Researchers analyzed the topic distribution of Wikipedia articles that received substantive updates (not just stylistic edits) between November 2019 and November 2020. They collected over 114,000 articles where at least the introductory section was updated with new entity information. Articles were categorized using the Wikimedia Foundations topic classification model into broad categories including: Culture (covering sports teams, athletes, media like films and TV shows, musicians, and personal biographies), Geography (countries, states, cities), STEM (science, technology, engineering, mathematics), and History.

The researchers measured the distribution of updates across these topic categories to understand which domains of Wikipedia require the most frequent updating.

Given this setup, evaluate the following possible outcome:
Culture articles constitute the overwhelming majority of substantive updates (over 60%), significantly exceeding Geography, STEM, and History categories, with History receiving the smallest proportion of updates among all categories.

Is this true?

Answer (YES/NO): NO